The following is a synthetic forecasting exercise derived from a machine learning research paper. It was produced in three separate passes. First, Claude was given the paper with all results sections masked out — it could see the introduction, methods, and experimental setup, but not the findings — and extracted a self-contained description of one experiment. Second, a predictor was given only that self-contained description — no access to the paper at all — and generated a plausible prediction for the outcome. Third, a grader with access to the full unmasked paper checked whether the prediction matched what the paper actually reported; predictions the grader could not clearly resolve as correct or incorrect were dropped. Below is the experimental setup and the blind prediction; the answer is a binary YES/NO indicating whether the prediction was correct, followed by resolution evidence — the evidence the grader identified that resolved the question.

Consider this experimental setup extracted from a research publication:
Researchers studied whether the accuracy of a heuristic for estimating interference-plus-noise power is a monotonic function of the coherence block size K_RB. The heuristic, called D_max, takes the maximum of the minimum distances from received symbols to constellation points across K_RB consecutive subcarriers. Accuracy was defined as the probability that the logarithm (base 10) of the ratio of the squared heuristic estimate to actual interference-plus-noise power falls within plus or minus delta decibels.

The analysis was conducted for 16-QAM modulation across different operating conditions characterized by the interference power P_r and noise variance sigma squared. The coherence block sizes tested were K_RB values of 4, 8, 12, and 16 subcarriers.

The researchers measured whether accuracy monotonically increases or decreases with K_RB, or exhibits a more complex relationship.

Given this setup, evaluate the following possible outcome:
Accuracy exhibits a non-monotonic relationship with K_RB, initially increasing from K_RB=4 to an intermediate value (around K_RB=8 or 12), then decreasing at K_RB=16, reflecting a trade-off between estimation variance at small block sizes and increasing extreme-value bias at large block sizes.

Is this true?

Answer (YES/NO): NO